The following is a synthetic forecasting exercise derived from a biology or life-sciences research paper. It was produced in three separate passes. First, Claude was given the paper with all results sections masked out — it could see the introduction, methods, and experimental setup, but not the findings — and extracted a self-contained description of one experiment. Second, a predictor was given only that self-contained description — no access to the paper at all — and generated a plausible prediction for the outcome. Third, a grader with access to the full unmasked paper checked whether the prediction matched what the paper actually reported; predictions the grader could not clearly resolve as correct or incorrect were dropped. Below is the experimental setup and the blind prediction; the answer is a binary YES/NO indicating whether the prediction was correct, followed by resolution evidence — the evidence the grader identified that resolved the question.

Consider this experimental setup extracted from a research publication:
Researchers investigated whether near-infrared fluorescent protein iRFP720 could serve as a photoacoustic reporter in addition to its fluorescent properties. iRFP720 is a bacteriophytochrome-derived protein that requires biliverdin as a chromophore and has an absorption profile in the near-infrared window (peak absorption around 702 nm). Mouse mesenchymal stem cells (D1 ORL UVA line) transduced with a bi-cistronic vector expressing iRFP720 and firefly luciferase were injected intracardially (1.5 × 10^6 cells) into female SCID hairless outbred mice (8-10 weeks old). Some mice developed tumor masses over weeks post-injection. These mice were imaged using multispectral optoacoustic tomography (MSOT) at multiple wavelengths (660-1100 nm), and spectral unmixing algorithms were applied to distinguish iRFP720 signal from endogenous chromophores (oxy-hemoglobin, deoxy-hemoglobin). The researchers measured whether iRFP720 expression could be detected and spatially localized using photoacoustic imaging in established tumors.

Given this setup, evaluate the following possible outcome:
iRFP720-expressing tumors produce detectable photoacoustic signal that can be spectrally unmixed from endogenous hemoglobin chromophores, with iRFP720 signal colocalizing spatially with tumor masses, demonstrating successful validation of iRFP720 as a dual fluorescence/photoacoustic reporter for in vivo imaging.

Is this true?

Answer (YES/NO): YES